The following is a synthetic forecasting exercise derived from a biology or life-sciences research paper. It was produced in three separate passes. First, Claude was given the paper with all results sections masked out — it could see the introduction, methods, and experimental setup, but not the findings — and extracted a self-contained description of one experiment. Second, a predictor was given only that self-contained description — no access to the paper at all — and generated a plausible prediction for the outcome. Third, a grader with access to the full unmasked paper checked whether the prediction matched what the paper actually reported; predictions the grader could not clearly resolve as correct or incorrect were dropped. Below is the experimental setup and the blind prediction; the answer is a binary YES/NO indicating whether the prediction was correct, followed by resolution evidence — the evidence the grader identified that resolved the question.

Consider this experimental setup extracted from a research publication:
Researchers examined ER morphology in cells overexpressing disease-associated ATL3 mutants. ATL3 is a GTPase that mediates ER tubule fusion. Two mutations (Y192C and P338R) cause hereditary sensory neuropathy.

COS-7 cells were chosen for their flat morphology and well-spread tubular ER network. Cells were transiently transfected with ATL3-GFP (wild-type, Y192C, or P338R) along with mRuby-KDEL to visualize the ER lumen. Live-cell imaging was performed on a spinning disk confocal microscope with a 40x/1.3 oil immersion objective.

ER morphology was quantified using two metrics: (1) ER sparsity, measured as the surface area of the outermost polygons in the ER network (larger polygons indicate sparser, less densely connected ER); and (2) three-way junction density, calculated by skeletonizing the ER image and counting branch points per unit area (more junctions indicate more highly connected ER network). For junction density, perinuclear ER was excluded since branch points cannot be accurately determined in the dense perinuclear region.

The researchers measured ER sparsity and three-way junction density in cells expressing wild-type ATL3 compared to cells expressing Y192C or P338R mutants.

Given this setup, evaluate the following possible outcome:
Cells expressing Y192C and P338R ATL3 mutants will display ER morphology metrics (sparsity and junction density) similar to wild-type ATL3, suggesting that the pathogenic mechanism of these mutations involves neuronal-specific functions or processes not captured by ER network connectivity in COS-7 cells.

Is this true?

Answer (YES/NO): NO